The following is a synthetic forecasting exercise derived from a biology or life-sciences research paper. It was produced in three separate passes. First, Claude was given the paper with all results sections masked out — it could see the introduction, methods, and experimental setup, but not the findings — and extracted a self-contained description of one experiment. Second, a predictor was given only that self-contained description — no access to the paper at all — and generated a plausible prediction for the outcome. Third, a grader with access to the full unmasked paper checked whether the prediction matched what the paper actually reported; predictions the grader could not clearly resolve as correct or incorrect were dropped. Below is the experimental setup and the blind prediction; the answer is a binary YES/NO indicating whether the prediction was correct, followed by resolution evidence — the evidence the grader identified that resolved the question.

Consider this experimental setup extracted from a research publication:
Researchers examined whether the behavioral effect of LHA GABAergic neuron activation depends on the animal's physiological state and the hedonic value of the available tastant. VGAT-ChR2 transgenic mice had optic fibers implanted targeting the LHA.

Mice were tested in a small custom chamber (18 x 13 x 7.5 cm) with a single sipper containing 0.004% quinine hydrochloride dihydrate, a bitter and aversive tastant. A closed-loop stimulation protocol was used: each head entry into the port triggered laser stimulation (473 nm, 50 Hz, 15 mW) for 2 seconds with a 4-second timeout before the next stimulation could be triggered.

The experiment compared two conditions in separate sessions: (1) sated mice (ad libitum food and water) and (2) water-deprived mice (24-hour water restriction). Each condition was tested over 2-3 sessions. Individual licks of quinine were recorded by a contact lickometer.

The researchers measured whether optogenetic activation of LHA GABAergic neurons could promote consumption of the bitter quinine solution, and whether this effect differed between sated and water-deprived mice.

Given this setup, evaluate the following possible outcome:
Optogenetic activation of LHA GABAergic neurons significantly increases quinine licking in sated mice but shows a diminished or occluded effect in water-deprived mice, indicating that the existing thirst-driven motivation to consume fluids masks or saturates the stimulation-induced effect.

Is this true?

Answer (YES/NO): NO